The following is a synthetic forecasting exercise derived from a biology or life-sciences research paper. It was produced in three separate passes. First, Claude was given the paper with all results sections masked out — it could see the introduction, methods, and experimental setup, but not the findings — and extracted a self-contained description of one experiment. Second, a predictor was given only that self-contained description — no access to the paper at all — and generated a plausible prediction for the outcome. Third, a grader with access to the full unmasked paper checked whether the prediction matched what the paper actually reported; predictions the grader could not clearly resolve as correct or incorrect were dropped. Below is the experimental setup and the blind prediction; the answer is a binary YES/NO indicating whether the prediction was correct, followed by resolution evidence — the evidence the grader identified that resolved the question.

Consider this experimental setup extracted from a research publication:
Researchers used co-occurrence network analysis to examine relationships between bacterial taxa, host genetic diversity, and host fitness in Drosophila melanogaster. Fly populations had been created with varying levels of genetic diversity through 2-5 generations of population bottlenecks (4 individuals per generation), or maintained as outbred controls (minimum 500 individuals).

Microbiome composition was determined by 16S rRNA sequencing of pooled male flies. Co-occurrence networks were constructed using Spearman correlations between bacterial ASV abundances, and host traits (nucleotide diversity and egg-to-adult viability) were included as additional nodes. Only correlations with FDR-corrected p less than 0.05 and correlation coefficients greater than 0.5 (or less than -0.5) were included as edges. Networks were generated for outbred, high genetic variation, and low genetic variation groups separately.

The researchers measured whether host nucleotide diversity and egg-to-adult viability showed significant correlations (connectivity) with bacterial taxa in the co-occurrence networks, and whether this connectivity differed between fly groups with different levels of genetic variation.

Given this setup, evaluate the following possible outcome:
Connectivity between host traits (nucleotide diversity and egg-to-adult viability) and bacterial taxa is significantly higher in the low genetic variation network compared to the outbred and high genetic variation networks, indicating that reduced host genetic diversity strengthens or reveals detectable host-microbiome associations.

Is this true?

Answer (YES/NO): NO